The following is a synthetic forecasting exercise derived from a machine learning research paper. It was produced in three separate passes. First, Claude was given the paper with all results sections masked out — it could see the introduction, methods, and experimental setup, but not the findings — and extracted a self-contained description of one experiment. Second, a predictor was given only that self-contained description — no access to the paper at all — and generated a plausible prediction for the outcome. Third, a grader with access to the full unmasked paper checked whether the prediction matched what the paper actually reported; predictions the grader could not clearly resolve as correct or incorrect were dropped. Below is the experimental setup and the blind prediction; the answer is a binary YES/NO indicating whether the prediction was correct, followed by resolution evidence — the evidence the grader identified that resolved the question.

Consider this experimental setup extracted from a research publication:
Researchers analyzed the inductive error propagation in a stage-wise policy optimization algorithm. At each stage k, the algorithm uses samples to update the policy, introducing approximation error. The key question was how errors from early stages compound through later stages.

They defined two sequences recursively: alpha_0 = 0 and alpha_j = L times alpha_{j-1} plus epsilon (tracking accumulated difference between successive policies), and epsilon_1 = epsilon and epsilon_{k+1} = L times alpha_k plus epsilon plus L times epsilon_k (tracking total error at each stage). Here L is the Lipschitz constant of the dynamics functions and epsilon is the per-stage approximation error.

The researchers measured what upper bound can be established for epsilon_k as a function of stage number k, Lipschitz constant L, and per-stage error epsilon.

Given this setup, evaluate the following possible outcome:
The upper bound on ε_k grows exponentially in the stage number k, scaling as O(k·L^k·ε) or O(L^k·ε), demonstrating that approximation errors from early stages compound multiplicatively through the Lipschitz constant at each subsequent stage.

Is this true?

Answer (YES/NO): YES